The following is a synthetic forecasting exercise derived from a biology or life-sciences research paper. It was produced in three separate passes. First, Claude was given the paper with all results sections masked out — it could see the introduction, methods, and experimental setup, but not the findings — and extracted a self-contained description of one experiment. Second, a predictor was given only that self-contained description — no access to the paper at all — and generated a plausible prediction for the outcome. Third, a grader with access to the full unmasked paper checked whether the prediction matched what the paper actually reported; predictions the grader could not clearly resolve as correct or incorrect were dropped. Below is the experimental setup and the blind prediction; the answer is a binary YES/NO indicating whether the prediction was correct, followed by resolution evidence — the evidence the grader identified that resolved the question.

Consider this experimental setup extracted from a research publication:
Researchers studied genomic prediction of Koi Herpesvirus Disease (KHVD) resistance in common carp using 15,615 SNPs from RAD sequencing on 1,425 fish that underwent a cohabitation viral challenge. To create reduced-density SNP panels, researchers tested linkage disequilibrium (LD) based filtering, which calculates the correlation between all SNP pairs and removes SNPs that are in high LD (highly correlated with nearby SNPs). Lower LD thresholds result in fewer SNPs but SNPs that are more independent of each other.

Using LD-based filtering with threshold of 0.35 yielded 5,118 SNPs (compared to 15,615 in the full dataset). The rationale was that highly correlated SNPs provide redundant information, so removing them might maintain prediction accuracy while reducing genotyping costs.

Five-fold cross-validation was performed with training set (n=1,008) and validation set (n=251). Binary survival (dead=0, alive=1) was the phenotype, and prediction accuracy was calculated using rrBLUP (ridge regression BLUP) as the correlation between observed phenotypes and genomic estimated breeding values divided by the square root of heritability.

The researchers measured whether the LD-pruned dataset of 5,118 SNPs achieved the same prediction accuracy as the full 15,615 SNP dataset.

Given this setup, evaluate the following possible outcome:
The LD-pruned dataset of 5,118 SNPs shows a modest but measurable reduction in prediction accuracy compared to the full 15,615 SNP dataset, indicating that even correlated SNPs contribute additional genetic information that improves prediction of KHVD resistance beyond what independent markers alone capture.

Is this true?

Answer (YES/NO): NO